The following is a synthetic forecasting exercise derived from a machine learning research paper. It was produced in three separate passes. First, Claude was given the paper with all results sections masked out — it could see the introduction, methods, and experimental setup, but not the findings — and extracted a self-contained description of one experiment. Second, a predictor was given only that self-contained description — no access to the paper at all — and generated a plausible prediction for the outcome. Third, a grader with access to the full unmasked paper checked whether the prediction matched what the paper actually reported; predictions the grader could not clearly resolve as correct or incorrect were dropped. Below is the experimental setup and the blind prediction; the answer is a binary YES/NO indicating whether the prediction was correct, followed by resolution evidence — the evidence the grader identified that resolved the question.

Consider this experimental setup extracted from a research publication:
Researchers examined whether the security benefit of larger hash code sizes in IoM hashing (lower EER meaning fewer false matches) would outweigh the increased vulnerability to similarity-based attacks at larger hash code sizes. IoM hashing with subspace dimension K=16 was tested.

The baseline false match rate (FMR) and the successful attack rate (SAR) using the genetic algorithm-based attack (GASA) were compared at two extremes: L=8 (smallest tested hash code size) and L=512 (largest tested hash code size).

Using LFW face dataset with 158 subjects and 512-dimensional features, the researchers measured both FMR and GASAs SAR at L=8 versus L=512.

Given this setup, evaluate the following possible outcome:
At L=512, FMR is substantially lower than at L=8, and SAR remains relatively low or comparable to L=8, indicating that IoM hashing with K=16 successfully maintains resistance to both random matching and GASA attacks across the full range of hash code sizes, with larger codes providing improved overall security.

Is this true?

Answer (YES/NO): NO